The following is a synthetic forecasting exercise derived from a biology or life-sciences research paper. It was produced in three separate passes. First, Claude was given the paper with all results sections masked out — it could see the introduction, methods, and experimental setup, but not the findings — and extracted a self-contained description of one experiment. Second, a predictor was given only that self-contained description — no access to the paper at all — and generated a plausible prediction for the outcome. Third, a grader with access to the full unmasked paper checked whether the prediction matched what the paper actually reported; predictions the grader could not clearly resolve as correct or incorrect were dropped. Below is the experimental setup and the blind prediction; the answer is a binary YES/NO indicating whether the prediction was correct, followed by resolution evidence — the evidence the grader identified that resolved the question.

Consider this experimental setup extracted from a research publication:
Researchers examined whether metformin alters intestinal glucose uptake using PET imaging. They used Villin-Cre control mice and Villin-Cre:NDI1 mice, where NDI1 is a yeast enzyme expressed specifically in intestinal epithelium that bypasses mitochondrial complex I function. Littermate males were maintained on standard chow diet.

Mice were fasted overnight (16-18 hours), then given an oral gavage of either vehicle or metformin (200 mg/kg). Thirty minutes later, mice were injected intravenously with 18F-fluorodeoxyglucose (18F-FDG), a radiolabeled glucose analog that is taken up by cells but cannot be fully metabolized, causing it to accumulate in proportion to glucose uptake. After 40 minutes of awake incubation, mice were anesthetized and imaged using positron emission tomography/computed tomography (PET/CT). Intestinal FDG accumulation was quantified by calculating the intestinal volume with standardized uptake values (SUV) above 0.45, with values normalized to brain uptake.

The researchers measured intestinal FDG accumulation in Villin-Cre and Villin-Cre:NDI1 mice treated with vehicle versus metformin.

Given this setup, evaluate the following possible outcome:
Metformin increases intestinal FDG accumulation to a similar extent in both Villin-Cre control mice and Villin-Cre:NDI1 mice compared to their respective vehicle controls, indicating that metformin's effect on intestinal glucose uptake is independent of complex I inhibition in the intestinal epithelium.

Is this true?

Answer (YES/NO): NO